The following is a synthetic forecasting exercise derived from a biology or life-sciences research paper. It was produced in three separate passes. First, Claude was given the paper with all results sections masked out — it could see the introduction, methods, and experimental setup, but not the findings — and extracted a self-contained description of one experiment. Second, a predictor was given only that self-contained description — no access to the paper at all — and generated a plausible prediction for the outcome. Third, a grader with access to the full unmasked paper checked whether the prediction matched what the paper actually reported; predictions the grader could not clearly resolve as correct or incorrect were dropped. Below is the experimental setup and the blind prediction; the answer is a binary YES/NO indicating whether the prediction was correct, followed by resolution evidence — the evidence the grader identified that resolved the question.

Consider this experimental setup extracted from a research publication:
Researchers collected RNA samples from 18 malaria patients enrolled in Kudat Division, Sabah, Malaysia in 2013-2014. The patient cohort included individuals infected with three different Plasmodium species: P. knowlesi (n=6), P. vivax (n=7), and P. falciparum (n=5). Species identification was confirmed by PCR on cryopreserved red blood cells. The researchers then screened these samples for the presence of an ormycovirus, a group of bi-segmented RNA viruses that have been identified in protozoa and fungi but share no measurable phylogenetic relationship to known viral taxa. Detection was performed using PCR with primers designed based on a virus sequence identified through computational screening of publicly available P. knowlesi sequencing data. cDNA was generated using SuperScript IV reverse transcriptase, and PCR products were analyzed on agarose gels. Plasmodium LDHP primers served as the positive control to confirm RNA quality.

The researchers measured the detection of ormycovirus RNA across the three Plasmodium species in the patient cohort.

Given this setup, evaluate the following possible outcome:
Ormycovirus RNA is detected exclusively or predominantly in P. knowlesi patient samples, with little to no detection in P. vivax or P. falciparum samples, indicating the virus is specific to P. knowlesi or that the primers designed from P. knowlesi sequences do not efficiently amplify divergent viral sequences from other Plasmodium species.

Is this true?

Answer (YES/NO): YES